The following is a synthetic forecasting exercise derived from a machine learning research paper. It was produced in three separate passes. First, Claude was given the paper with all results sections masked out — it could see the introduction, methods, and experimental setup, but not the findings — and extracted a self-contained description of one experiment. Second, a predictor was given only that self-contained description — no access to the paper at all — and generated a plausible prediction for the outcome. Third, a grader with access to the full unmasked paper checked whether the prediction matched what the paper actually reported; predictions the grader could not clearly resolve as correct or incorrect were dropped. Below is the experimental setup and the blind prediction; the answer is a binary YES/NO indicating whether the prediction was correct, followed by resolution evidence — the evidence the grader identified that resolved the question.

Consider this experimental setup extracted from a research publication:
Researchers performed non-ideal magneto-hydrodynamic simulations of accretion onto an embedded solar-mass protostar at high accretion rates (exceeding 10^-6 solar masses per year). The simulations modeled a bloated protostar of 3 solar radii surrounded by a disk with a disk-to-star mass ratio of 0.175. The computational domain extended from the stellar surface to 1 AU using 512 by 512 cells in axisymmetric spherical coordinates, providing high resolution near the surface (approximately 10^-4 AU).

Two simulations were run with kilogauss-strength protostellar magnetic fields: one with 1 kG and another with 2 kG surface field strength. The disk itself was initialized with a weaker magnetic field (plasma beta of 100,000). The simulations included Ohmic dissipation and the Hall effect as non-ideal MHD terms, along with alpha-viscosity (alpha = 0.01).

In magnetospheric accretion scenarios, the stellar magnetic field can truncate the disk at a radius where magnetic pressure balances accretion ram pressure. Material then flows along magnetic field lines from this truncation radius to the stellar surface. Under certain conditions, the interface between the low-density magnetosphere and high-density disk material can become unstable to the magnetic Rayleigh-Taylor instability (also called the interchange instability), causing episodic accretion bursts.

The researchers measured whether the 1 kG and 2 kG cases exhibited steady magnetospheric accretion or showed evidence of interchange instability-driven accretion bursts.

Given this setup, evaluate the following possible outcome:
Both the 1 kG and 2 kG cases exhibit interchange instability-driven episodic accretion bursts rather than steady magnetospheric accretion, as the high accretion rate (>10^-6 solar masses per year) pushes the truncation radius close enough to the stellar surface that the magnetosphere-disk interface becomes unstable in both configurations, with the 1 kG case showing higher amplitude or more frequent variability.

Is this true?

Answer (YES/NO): NO